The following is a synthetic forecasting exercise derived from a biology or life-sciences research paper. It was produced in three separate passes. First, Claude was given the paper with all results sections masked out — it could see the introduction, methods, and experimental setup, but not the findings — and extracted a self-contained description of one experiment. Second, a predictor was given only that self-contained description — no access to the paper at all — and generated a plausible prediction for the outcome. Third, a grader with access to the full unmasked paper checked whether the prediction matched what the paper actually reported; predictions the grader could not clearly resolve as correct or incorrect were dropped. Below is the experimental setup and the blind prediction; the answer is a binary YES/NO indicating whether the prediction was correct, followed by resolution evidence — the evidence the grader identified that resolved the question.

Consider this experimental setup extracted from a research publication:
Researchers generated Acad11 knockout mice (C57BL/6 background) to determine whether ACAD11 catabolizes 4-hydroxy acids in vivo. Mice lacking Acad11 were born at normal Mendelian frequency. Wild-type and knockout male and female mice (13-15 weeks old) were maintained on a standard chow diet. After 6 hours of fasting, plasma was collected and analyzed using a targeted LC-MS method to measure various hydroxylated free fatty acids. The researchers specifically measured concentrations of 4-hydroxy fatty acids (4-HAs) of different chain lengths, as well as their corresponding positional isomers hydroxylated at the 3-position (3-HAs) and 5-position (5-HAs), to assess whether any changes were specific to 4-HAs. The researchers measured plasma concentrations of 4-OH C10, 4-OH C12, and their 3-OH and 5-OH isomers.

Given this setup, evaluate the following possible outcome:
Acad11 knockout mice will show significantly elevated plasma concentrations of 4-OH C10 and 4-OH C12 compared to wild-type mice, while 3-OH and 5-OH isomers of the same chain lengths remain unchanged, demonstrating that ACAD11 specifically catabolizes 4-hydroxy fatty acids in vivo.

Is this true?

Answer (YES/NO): YES